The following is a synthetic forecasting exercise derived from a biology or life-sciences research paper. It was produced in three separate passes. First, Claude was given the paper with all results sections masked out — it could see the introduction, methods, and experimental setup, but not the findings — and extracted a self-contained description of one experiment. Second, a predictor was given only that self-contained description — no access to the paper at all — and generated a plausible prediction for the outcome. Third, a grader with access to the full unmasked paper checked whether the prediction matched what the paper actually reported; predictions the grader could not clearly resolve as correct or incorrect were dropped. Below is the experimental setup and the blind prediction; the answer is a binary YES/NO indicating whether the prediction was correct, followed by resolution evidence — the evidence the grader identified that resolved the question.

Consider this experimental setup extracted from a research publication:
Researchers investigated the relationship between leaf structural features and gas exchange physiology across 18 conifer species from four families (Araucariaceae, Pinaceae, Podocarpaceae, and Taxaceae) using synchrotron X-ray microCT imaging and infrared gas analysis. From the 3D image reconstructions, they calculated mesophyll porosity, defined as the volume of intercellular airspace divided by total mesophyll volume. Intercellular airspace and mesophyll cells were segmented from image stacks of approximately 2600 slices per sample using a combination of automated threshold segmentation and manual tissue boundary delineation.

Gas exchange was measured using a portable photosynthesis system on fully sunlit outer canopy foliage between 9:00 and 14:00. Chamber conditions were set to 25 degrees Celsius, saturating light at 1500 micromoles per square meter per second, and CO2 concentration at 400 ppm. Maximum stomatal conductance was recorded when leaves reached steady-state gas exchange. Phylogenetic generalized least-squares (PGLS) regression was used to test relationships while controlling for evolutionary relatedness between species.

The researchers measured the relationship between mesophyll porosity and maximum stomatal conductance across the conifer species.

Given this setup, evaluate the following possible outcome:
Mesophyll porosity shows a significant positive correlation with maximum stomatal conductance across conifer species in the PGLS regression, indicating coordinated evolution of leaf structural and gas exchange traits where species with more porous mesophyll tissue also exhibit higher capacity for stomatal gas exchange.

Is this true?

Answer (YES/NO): NO